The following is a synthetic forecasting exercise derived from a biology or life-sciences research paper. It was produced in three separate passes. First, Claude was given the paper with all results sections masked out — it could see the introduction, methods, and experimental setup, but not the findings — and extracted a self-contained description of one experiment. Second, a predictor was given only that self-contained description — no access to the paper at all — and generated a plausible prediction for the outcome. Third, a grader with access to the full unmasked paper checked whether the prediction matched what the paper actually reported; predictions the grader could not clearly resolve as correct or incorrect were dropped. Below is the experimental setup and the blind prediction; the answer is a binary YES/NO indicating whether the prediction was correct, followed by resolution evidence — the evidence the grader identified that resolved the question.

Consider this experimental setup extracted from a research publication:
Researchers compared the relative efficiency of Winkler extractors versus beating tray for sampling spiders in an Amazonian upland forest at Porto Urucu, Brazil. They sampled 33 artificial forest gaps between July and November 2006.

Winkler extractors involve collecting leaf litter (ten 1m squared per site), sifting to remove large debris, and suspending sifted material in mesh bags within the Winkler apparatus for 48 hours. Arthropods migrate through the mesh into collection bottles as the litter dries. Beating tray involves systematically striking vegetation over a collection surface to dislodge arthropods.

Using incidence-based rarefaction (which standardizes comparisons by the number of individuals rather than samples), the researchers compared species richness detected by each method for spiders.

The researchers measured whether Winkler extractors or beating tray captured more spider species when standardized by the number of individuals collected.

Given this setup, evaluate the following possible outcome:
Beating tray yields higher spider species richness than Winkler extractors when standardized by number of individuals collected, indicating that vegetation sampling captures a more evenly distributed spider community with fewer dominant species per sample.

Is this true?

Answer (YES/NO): YES